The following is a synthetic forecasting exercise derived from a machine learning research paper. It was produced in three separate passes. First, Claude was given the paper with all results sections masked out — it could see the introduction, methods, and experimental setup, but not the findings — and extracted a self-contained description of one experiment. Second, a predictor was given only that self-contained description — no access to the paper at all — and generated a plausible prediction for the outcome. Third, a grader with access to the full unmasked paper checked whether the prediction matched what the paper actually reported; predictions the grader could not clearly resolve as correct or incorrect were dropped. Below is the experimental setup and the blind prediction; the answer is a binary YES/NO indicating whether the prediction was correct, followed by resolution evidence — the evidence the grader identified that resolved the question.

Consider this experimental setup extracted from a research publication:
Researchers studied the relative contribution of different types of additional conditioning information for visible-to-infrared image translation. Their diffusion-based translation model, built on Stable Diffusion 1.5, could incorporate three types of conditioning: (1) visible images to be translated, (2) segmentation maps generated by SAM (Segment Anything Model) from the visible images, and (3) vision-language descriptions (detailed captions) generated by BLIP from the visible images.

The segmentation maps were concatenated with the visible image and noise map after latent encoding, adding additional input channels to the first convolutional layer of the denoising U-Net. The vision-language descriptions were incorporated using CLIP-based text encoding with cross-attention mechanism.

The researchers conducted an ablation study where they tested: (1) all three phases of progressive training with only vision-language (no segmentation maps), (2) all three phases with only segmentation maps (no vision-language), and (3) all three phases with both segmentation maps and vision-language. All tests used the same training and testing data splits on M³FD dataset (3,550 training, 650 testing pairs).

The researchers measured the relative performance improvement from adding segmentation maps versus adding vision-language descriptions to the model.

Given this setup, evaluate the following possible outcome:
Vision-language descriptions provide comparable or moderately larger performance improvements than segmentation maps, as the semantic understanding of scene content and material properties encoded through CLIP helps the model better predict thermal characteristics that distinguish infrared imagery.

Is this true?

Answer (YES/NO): NO